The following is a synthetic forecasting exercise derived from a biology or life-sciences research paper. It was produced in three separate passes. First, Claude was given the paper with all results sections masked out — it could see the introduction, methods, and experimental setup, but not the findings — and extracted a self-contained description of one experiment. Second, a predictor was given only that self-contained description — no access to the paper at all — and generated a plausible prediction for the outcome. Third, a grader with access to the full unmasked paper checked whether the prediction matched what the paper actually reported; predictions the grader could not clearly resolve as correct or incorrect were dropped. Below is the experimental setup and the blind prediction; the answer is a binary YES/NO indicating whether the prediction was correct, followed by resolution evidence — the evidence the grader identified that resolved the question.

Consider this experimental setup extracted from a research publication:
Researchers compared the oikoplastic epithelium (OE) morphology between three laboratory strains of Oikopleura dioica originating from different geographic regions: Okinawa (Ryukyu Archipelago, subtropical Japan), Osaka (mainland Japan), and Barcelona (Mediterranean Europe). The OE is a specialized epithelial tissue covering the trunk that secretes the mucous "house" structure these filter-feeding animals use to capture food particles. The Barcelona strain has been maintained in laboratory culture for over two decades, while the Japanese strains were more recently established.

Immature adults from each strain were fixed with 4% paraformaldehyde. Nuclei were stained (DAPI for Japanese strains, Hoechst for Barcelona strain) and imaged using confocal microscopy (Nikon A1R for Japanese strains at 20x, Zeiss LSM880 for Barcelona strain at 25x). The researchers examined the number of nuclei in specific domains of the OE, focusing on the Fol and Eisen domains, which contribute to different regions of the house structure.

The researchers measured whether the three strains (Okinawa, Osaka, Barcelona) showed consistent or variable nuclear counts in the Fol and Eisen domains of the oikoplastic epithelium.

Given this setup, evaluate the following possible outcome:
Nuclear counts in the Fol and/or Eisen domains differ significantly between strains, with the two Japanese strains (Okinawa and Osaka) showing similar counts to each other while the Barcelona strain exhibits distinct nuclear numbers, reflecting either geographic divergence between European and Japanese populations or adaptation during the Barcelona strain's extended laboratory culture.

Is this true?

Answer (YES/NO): NO